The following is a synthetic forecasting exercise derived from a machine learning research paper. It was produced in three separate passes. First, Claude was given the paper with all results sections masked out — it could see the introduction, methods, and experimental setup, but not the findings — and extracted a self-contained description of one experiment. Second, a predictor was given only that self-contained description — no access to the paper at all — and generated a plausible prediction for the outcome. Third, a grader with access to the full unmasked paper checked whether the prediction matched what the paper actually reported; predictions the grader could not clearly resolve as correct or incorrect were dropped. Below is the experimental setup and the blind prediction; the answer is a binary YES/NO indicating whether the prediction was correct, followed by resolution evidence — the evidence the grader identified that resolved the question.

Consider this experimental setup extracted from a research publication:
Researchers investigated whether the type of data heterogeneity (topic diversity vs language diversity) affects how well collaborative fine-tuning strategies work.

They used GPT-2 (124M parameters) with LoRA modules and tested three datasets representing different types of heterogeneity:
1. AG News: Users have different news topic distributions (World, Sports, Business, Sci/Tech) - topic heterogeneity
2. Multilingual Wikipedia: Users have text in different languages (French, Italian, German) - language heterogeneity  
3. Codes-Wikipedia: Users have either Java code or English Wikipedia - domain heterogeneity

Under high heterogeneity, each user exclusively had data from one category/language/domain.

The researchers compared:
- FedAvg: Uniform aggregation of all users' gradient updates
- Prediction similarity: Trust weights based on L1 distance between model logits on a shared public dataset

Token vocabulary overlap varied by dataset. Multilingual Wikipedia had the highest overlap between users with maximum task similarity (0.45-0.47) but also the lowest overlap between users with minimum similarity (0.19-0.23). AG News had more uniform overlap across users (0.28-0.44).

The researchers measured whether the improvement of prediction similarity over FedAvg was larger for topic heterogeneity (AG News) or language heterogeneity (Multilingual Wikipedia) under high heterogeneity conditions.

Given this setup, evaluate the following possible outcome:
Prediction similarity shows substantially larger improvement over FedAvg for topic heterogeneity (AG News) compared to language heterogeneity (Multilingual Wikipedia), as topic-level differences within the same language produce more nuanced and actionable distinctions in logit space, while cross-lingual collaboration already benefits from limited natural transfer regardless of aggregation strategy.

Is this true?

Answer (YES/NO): NO